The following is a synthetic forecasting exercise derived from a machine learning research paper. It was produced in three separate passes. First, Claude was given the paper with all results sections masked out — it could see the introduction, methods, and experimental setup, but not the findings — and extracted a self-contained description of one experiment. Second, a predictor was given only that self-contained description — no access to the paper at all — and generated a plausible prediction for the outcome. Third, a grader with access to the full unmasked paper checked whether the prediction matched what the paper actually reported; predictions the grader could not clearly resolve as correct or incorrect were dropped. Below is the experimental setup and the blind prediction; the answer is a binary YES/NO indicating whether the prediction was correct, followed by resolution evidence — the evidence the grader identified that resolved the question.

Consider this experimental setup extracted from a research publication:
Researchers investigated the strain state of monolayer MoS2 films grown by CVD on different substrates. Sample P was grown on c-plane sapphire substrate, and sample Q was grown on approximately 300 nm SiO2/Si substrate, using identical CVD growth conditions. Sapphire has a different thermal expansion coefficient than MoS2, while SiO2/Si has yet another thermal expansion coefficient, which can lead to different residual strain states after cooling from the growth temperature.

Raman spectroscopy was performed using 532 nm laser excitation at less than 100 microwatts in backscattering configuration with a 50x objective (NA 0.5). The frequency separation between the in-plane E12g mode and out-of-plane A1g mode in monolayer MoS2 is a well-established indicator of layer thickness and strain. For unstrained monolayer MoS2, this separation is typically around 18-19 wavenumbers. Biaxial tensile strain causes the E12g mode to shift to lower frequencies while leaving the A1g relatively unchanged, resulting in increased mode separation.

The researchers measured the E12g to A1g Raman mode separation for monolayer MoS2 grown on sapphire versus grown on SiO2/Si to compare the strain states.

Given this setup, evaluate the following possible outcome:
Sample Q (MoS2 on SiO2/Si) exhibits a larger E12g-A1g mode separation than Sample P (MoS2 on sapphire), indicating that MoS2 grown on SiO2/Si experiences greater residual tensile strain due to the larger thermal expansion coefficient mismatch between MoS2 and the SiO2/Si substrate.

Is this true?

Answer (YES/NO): NO